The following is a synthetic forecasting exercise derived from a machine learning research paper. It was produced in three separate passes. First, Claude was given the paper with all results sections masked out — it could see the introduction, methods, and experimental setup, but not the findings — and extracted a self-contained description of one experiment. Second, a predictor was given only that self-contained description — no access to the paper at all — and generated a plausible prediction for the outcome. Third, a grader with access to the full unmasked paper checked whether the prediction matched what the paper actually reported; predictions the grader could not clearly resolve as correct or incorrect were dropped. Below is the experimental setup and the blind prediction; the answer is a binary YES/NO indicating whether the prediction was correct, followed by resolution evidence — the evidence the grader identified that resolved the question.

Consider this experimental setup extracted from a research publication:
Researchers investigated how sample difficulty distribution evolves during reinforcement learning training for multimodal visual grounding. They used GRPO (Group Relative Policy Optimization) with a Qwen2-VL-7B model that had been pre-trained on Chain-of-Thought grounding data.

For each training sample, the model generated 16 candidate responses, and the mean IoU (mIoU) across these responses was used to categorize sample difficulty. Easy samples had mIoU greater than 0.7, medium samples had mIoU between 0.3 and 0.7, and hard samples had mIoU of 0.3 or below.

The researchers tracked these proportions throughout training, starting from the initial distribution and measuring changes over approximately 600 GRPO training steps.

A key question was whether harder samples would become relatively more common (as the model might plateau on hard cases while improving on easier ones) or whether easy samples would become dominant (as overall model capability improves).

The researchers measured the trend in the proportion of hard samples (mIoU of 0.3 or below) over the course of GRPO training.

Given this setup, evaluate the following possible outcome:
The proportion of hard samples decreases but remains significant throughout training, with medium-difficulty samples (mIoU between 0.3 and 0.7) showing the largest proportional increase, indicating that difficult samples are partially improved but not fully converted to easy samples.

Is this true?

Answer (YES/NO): NO